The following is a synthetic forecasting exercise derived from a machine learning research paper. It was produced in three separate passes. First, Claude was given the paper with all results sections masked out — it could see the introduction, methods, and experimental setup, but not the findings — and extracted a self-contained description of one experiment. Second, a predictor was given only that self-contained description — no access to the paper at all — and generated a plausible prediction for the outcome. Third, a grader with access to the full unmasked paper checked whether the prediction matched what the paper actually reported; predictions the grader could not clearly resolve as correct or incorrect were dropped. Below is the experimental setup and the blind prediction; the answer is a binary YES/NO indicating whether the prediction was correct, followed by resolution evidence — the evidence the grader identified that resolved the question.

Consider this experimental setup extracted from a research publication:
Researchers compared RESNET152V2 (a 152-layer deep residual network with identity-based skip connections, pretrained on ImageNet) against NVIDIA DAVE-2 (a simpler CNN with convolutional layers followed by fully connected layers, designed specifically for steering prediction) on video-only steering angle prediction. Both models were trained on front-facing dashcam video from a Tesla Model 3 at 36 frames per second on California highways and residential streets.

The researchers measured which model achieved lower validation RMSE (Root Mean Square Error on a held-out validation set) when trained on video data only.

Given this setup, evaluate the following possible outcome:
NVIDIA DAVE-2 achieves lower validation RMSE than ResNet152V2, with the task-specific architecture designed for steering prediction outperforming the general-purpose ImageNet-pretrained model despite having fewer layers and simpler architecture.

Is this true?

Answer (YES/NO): NO